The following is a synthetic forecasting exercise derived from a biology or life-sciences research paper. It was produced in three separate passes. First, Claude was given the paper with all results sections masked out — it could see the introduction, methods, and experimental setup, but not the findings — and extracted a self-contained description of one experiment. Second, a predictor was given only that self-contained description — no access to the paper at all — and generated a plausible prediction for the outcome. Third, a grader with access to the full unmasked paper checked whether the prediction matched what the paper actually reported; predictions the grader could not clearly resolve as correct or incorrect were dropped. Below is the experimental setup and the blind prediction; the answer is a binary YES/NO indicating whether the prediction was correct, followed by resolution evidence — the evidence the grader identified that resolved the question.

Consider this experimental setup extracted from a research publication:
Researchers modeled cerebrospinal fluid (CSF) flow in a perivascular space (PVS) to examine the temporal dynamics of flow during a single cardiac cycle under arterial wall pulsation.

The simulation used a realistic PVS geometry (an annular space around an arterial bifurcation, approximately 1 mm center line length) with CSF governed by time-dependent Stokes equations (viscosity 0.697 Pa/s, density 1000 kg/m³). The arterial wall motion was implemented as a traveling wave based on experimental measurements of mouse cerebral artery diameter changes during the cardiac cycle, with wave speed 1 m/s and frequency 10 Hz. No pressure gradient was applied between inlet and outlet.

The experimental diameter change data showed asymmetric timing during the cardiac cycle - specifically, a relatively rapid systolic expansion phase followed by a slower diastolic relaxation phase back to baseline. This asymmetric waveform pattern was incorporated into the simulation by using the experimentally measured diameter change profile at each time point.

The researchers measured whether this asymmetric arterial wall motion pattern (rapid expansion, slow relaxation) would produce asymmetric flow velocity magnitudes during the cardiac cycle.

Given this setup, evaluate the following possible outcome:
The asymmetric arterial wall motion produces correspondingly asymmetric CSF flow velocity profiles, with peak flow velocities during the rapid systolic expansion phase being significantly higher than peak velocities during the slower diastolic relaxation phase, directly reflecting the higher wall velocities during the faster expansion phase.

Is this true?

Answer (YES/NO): YES